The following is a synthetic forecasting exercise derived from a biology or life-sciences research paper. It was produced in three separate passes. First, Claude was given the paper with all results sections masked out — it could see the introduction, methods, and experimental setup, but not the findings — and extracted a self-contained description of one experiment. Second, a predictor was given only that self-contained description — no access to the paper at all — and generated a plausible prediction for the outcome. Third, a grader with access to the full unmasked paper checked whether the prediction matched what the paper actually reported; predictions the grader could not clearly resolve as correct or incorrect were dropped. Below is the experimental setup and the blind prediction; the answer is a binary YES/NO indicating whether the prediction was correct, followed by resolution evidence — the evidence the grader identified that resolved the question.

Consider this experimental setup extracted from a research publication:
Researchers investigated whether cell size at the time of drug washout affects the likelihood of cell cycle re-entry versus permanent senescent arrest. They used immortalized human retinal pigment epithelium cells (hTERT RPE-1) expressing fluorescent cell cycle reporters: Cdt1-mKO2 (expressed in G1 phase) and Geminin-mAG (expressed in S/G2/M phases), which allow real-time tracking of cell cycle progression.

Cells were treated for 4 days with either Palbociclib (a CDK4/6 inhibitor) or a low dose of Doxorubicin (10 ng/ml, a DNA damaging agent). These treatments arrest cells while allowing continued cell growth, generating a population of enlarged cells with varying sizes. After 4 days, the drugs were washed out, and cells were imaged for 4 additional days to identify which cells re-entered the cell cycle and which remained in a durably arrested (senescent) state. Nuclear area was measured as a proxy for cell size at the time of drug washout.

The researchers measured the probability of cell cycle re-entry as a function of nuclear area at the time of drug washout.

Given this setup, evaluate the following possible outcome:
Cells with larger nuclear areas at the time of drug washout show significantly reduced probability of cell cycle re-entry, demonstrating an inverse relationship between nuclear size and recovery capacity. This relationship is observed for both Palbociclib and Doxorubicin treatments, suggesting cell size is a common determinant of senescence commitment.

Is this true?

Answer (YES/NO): YES